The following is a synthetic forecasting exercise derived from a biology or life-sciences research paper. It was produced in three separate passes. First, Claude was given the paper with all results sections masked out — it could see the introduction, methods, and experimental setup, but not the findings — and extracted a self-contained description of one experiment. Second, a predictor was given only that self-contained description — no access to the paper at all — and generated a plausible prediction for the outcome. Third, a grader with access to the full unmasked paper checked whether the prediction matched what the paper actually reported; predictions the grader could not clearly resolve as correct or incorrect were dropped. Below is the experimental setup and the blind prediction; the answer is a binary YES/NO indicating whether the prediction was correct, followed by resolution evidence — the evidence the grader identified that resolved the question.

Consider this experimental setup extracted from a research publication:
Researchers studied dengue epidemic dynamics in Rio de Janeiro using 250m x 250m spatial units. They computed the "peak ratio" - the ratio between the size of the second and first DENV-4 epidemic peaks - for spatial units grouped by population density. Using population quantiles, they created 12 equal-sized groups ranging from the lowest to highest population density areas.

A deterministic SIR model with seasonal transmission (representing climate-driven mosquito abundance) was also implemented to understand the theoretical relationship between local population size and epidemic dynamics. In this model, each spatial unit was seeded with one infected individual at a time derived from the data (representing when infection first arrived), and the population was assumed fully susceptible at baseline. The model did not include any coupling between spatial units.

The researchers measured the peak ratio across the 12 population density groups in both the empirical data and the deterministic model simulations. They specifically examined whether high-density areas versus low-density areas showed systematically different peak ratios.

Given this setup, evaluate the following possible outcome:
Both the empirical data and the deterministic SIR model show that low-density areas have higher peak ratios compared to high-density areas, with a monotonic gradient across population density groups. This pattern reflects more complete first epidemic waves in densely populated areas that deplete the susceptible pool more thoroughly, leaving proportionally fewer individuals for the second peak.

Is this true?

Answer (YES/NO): NO